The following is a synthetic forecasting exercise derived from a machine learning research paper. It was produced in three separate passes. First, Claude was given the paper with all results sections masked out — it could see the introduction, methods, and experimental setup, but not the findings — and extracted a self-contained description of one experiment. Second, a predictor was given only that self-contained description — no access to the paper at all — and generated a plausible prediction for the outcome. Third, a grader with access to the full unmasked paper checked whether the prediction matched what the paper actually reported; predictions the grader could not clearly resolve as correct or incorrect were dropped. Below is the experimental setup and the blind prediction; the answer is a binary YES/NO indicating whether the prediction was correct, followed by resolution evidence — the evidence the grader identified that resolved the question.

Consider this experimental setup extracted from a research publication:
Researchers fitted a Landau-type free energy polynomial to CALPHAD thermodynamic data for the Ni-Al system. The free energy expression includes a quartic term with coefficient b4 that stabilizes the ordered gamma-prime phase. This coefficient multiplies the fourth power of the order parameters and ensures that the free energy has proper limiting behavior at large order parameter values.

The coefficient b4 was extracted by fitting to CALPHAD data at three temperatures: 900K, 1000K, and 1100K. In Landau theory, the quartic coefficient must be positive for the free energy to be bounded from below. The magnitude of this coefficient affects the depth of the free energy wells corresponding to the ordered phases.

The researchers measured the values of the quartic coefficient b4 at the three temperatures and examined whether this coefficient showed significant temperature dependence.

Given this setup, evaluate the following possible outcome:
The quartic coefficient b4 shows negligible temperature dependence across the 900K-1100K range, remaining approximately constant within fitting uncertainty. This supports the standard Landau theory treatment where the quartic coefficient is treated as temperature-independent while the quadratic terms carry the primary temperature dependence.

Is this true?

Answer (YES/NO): YES